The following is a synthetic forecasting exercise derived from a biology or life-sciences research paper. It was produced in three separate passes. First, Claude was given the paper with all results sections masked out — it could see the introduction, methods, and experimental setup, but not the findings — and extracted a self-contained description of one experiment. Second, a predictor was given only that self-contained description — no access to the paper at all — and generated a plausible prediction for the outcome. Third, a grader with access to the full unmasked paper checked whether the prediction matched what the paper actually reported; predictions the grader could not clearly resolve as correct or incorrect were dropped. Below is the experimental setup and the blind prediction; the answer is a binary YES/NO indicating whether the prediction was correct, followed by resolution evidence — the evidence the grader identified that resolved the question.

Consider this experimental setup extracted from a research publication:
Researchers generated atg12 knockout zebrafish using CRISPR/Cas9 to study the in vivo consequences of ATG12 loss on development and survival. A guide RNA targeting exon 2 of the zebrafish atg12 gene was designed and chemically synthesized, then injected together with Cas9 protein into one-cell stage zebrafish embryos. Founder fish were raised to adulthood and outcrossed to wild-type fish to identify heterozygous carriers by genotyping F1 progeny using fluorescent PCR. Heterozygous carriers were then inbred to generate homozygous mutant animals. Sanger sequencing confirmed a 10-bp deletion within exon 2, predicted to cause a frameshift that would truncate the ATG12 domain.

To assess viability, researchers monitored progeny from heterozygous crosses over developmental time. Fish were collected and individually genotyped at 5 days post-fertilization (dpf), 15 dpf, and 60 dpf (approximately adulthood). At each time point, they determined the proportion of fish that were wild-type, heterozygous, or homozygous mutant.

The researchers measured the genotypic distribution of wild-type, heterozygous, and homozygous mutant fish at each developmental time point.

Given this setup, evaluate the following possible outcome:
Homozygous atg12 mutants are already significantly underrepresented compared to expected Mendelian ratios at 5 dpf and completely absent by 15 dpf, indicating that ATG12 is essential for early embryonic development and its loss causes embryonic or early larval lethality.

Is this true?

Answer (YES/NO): NO